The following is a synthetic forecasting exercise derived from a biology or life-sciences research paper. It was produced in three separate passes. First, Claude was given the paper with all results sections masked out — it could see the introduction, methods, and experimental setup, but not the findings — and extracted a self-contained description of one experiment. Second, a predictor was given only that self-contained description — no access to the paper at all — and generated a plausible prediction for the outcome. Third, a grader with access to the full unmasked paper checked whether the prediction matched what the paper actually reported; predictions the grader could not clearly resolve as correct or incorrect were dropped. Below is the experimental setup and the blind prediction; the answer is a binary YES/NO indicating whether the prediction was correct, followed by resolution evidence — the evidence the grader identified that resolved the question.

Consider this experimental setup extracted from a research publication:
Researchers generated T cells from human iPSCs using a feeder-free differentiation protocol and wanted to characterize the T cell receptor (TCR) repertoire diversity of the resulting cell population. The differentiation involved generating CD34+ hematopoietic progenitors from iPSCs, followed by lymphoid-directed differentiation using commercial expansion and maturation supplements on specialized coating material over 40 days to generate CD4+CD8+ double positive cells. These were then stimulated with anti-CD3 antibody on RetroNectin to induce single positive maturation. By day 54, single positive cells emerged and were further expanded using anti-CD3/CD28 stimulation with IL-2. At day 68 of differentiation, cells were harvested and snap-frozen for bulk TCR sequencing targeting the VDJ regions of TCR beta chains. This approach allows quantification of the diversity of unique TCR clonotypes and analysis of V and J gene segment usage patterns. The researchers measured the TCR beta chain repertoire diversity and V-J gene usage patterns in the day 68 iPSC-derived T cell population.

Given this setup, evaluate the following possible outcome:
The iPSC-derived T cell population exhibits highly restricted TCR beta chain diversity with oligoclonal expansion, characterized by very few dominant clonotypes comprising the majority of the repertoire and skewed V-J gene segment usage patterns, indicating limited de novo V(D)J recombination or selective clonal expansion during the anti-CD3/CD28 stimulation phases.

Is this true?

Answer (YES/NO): NO